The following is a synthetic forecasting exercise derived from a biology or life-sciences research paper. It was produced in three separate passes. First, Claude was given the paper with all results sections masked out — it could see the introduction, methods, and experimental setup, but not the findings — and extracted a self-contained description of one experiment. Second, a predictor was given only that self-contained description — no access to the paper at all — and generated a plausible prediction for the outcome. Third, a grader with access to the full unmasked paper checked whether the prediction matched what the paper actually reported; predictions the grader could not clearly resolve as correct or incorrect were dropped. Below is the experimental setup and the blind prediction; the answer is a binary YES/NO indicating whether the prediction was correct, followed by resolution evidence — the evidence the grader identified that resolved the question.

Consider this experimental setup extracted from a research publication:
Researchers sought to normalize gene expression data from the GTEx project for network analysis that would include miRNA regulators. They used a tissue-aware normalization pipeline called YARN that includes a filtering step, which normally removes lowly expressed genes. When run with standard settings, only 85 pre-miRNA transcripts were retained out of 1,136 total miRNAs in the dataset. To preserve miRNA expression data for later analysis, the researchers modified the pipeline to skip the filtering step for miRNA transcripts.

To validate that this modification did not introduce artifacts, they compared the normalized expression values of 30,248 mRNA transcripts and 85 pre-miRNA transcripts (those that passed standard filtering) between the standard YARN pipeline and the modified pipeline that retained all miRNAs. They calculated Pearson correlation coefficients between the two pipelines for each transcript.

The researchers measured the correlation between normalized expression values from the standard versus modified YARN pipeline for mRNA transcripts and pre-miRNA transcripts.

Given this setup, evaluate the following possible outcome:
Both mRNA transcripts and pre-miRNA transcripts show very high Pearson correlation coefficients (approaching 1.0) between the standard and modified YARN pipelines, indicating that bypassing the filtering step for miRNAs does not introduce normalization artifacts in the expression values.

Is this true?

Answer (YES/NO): YES